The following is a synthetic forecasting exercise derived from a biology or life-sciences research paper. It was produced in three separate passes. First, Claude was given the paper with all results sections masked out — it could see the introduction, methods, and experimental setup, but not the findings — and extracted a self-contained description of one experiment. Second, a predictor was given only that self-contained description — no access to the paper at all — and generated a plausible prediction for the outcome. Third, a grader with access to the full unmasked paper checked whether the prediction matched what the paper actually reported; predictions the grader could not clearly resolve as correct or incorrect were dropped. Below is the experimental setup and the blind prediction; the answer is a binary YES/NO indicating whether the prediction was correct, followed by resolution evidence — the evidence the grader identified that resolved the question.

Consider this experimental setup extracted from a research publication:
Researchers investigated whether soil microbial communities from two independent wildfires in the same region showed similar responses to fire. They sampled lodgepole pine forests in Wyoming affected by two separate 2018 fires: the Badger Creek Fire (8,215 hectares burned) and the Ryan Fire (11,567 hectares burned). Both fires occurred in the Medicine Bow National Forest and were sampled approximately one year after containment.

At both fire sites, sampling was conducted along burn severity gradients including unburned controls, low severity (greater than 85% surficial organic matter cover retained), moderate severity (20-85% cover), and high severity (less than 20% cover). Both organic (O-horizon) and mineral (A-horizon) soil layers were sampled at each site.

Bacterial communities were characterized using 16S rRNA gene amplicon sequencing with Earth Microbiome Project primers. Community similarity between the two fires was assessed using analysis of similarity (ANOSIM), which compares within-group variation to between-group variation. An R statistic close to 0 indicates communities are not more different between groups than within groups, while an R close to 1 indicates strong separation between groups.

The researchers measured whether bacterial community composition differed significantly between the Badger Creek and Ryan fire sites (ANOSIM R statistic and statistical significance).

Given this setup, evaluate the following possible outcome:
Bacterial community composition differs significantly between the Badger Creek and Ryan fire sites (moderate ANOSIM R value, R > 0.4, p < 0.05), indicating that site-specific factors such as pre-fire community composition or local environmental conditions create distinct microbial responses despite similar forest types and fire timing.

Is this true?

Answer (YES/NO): NO